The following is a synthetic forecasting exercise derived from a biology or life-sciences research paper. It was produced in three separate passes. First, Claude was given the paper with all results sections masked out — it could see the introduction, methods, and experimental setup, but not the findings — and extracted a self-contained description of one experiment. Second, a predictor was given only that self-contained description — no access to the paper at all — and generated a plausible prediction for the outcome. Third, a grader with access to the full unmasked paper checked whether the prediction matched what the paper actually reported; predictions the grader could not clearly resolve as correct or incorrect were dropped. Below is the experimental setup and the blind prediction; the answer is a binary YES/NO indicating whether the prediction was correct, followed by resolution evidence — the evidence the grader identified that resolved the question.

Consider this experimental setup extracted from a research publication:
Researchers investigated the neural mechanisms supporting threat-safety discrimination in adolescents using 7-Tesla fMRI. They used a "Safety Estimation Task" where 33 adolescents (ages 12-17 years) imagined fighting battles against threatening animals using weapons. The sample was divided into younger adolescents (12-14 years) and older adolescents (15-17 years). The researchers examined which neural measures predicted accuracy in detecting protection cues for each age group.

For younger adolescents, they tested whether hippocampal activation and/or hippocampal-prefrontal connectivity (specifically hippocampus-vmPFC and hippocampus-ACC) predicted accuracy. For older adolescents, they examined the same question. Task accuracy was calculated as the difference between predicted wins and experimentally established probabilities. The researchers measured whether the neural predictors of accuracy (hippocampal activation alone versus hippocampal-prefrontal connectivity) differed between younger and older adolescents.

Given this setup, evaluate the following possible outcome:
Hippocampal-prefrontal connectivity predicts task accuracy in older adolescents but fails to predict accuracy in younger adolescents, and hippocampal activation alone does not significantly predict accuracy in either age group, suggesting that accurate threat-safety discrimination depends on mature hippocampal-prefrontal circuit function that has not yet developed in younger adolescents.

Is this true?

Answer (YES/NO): NO